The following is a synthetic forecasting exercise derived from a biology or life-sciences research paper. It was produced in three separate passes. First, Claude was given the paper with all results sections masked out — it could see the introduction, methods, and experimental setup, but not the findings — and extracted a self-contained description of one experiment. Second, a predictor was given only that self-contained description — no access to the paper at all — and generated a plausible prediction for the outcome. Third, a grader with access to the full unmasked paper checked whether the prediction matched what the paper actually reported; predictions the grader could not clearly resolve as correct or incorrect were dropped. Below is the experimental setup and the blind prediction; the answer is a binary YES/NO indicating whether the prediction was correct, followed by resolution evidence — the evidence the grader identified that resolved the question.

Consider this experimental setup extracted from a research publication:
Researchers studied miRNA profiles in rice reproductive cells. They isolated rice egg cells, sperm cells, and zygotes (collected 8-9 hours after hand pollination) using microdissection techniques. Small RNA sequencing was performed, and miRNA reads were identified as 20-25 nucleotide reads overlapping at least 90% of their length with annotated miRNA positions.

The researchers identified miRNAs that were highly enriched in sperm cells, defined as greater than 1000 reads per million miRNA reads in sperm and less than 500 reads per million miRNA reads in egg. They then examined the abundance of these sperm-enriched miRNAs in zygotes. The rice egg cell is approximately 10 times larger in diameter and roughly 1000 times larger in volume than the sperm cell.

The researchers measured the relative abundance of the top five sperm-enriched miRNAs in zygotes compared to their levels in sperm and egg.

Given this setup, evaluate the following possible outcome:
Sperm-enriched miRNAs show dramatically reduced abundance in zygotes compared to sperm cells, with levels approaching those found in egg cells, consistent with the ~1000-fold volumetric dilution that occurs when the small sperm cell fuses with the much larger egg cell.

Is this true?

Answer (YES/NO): YES